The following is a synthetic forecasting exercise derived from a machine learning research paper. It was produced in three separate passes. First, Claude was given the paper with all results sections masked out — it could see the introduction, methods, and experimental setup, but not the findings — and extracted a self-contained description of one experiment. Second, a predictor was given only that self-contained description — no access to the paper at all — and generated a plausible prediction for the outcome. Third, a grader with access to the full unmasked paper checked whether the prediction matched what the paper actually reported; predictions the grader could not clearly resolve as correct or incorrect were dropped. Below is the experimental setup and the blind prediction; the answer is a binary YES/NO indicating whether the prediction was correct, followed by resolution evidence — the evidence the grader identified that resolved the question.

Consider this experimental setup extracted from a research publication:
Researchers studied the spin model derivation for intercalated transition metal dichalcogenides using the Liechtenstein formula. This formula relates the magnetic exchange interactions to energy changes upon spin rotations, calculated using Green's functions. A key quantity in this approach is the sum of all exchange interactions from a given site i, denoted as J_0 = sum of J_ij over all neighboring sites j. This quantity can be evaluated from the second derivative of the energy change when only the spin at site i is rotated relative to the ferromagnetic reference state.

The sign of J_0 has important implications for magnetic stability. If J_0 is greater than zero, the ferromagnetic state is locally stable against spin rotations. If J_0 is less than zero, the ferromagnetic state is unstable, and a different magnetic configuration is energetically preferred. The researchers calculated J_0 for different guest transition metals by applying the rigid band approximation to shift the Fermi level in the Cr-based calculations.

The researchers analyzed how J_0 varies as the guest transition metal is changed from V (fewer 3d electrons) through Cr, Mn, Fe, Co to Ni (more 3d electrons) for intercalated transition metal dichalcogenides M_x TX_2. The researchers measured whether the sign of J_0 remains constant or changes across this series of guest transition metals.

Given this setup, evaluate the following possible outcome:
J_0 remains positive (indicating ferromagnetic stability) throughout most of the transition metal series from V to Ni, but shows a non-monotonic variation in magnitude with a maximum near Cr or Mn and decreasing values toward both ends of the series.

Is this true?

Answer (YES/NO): NO